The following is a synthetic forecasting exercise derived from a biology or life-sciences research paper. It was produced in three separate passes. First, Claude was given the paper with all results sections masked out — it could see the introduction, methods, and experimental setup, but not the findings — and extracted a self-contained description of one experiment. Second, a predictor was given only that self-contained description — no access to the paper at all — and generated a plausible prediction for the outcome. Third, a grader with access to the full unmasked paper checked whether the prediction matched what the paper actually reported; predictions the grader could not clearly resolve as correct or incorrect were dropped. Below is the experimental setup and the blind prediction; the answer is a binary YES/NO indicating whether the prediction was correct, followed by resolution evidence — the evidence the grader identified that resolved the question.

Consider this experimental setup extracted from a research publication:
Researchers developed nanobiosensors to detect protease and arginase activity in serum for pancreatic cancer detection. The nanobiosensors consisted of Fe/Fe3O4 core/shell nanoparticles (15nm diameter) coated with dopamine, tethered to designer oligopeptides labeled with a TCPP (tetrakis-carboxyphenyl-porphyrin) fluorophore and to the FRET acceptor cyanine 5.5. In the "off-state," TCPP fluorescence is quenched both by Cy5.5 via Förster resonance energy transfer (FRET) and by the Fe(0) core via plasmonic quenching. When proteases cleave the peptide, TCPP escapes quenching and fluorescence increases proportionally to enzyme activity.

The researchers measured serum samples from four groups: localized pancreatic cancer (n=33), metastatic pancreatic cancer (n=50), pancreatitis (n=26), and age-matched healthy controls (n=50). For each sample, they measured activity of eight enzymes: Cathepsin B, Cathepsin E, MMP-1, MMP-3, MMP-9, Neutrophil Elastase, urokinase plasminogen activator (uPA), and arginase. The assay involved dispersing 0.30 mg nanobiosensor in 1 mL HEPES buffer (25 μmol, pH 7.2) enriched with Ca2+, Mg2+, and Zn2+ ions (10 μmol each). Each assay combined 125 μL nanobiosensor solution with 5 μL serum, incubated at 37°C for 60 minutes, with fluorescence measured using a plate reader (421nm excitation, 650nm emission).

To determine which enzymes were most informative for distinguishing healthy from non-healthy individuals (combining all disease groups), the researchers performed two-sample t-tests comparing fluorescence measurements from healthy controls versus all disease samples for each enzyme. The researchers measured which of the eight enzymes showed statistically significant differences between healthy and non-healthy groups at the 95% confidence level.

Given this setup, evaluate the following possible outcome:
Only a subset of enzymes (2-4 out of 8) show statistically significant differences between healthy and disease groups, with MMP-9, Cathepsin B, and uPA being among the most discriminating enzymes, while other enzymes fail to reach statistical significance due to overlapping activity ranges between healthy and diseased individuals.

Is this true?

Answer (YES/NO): NO